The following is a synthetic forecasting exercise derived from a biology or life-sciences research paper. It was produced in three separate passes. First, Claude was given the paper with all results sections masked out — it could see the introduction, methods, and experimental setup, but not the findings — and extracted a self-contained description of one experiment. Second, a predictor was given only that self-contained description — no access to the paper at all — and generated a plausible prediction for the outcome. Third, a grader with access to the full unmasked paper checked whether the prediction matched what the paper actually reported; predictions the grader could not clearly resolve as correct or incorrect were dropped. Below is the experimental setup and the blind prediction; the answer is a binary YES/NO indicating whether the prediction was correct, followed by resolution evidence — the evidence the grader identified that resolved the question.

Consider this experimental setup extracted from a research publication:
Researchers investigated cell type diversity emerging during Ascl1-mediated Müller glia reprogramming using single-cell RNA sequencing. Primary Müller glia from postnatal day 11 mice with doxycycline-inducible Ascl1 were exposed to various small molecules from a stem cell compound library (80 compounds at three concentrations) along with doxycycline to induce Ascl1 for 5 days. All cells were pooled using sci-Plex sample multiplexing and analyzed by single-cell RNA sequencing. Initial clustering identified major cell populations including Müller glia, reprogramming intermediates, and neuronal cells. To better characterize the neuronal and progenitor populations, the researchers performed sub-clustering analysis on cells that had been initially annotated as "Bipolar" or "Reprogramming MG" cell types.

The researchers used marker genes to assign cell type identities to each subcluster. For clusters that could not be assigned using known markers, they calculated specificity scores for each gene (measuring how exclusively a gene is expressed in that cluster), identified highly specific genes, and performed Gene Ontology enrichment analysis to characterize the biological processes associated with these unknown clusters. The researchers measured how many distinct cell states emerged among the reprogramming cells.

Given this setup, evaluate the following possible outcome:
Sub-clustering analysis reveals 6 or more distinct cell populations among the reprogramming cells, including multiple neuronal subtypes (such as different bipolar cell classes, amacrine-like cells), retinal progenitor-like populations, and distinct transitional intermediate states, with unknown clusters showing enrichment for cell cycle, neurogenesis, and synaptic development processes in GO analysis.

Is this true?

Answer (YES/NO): NO